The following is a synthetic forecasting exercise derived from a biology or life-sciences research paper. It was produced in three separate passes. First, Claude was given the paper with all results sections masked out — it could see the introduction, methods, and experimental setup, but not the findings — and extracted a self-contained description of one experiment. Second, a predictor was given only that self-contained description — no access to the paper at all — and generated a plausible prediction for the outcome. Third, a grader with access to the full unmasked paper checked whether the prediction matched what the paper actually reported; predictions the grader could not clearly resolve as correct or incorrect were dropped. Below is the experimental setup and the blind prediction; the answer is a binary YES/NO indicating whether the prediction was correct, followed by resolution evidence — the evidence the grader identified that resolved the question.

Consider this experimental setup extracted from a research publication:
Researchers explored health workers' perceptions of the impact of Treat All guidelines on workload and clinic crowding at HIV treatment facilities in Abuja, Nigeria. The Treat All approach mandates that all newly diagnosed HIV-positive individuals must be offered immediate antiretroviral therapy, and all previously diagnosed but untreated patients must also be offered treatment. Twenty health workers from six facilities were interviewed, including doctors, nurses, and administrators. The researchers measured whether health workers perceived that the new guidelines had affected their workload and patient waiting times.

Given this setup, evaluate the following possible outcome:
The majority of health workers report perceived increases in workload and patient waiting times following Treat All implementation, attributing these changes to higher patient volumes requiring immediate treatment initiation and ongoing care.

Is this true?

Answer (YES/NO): YES